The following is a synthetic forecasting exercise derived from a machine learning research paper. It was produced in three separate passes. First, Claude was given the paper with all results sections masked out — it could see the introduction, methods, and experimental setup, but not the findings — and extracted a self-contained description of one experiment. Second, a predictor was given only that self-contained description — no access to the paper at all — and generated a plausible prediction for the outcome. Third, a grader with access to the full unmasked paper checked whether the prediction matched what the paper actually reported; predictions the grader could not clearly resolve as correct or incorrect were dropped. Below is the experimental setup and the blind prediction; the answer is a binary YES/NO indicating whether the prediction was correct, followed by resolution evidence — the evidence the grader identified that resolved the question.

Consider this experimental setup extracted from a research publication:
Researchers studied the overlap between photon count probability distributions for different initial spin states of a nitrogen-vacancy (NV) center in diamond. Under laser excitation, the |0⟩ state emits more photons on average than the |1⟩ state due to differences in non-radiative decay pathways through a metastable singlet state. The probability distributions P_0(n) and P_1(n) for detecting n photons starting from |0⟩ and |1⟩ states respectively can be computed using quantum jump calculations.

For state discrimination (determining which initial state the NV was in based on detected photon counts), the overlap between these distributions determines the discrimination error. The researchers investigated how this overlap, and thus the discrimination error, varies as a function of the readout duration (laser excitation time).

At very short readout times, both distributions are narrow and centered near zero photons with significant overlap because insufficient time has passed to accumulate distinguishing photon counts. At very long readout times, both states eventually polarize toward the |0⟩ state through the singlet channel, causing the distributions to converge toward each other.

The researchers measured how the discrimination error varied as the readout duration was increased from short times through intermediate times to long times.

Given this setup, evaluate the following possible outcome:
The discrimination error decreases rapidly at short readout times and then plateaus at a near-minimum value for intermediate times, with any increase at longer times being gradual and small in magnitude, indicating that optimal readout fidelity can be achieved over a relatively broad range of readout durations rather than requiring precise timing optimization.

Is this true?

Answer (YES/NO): NO